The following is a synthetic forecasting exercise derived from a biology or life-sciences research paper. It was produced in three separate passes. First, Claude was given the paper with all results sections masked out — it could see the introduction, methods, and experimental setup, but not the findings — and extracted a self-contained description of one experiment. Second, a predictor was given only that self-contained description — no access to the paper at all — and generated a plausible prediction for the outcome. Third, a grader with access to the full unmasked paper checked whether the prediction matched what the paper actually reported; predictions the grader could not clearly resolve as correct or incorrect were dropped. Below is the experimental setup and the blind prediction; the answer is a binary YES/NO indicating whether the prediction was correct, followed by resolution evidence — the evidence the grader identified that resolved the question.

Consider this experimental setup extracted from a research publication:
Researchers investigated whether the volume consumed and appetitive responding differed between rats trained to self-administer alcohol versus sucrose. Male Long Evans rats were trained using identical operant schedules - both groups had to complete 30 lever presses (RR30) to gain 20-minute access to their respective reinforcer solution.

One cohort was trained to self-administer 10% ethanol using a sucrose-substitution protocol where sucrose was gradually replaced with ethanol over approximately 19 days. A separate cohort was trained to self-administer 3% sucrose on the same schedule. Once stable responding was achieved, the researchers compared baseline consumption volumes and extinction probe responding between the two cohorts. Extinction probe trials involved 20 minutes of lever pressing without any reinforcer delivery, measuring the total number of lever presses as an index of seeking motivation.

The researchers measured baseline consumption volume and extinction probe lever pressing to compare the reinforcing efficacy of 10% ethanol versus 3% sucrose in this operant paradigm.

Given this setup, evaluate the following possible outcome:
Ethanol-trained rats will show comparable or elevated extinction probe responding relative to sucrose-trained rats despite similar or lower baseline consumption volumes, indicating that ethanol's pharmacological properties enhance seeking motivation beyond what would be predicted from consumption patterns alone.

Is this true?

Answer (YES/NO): NO